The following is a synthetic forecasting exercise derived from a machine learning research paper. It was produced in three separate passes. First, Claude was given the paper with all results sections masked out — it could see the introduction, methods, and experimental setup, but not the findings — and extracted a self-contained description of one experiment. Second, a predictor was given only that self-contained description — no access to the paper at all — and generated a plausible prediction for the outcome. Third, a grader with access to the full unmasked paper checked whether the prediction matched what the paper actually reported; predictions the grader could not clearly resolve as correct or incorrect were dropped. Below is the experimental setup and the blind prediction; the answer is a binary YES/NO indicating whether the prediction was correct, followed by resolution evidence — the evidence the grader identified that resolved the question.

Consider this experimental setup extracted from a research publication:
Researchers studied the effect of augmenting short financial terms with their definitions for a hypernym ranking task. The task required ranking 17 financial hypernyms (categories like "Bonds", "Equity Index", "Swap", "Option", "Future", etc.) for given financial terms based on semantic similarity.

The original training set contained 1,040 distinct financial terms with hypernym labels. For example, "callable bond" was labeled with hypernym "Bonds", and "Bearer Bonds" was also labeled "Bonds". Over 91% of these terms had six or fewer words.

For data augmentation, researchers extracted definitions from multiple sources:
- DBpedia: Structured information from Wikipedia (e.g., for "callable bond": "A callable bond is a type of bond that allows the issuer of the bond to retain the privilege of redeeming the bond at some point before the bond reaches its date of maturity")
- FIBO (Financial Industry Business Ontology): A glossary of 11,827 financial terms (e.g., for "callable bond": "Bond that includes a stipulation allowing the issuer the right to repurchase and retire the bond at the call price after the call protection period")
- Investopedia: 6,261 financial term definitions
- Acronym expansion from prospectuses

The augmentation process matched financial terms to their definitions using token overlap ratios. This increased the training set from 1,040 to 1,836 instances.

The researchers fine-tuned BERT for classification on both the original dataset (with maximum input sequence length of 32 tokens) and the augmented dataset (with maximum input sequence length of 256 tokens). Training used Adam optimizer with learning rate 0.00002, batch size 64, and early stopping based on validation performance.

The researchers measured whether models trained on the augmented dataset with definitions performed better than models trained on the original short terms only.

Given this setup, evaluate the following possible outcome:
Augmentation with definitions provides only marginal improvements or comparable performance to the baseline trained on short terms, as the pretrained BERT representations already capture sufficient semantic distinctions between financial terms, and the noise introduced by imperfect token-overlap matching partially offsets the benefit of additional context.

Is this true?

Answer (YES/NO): NO